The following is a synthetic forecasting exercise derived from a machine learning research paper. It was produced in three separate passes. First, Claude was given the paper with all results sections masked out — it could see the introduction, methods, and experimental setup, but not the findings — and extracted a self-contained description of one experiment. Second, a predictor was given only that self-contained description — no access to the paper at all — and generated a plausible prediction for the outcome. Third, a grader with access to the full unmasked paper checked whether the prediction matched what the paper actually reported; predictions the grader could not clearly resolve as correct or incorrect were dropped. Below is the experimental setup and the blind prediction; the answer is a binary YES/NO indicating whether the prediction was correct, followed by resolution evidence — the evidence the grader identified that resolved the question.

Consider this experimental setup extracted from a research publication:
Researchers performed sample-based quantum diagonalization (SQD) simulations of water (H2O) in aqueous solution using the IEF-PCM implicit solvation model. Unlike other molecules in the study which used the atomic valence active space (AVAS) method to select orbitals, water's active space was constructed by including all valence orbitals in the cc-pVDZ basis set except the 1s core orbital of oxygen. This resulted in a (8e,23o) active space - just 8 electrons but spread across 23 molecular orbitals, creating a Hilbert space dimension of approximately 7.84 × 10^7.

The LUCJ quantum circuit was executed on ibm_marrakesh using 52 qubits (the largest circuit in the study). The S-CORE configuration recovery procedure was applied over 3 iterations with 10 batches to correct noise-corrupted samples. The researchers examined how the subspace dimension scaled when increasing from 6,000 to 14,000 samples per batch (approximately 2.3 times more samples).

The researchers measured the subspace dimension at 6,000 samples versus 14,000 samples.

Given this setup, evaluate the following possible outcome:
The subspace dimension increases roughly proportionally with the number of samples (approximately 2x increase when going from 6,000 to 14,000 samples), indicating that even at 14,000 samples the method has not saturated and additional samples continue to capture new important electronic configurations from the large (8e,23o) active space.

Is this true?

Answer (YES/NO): YES